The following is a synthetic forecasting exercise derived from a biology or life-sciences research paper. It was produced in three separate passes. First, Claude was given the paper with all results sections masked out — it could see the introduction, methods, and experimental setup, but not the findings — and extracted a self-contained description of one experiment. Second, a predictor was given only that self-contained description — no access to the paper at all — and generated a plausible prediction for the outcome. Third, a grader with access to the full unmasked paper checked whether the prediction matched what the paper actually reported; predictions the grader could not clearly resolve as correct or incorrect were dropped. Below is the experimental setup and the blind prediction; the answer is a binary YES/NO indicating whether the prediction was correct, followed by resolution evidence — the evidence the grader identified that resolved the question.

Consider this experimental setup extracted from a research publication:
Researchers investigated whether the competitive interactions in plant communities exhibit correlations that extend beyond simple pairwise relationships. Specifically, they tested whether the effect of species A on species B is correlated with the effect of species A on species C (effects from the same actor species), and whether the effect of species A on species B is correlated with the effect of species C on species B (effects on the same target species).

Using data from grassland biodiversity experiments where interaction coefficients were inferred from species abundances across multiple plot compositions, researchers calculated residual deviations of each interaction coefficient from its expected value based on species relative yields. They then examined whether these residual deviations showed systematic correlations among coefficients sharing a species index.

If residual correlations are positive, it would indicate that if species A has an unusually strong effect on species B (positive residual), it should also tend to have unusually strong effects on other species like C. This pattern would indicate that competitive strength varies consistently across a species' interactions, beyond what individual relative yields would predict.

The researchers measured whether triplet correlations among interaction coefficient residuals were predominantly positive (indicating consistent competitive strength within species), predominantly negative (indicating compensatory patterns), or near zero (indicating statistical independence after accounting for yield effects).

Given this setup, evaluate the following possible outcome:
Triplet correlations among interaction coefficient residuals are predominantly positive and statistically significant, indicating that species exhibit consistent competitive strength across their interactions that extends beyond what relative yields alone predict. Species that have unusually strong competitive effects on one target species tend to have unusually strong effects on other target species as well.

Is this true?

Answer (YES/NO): NO